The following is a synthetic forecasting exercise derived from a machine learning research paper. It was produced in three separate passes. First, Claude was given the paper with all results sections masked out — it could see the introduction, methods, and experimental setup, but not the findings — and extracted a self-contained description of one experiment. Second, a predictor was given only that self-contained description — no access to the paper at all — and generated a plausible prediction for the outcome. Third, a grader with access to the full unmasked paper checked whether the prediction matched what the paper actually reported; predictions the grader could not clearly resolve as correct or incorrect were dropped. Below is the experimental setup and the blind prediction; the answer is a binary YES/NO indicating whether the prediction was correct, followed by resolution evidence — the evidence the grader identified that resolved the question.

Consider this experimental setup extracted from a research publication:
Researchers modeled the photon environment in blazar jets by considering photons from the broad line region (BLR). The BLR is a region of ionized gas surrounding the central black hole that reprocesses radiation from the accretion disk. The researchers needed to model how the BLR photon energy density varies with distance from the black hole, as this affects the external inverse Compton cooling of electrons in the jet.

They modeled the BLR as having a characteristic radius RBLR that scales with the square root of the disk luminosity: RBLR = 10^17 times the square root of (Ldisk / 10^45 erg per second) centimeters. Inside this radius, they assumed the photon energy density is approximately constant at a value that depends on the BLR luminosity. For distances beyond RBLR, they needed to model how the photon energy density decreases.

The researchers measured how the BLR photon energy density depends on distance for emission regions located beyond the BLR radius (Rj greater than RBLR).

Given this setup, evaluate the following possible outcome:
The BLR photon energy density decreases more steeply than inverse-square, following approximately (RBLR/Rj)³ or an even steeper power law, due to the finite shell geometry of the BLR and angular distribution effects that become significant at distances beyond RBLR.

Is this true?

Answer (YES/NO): YES